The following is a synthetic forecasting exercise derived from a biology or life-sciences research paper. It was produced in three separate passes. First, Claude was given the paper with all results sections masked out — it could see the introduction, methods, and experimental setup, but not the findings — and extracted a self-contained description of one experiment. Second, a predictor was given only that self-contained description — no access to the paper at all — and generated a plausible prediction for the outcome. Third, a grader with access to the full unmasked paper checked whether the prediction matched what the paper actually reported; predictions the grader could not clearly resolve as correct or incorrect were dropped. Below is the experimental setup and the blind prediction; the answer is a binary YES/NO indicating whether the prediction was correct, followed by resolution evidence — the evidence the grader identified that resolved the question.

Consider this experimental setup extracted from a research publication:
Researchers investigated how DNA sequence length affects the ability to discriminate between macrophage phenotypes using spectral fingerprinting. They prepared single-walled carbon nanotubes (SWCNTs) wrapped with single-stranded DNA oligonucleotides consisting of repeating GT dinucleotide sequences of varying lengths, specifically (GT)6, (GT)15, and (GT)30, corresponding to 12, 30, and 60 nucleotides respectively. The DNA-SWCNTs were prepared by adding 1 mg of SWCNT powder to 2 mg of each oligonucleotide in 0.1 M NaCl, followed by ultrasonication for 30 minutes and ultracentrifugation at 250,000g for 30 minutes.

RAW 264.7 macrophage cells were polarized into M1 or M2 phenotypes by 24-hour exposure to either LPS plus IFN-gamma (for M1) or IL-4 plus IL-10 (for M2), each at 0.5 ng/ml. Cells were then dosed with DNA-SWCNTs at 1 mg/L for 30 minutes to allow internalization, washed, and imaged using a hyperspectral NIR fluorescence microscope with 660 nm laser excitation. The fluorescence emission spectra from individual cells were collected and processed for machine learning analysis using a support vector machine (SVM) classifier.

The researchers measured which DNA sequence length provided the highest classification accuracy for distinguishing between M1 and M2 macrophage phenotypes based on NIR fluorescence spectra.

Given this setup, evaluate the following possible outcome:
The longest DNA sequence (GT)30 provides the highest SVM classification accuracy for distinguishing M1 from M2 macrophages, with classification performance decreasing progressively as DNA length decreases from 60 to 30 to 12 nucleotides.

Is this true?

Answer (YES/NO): NO